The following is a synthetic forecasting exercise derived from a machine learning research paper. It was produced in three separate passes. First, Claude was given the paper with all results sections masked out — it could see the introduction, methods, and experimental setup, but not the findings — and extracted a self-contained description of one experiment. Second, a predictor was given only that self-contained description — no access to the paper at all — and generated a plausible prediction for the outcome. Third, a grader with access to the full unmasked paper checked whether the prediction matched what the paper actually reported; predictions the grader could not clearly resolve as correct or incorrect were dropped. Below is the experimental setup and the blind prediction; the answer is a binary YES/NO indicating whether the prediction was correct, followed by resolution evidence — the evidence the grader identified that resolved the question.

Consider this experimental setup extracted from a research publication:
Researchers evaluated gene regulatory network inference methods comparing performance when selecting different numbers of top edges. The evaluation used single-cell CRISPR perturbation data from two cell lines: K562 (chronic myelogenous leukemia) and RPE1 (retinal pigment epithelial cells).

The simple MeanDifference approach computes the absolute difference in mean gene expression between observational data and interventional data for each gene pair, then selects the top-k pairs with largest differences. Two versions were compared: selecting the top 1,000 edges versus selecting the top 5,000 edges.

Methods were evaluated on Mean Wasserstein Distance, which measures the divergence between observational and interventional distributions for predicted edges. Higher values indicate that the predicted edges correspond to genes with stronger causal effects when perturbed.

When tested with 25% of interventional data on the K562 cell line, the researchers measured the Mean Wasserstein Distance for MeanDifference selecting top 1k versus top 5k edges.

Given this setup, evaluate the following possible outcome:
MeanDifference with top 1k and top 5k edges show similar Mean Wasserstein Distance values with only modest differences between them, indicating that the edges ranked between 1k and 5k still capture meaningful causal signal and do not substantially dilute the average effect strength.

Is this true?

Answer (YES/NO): NO